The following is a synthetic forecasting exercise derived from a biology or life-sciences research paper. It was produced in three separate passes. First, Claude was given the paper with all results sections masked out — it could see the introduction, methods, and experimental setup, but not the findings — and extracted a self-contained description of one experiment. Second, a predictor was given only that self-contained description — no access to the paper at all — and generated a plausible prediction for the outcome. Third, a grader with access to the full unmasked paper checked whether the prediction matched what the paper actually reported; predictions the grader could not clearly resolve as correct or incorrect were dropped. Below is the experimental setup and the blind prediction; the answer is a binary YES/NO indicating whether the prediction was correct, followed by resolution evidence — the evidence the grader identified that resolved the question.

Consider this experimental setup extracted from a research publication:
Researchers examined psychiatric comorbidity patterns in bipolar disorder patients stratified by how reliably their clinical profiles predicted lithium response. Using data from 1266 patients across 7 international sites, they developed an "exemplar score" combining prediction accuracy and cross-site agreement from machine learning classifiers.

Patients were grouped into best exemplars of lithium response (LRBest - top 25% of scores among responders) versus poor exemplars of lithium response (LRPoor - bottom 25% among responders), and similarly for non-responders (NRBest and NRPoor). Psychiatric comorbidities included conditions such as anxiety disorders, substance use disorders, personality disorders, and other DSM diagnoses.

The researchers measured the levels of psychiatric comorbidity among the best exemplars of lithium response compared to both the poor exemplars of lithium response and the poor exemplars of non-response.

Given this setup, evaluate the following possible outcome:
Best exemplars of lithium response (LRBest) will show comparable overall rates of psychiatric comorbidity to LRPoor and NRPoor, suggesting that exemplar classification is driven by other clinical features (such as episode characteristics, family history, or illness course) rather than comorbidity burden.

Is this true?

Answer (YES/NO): NO